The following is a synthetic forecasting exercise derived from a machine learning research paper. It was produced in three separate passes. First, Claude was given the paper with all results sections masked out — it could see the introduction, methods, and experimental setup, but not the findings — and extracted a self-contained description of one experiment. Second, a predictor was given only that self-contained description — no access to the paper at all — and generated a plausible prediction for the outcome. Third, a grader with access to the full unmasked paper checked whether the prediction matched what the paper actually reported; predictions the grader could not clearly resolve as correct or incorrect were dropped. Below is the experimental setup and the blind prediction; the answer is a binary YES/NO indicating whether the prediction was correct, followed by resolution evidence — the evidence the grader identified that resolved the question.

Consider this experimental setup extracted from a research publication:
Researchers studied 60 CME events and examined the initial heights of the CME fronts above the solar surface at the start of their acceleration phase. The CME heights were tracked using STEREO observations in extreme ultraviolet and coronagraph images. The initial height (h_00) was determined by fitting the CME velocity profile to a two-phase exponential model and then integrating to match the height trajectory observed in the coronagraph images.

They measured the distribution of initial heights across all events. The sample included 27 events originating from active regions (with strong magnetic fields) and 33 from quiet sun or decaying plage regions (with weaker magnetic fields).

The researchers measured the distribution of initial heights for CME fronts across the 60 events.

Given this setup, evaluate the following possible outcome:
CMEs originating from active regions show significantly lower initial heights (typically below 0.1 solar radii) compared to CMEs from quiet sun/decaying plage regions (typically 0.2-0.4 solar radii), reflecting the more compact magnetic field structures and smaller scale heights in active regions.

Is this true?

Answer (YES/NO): NO